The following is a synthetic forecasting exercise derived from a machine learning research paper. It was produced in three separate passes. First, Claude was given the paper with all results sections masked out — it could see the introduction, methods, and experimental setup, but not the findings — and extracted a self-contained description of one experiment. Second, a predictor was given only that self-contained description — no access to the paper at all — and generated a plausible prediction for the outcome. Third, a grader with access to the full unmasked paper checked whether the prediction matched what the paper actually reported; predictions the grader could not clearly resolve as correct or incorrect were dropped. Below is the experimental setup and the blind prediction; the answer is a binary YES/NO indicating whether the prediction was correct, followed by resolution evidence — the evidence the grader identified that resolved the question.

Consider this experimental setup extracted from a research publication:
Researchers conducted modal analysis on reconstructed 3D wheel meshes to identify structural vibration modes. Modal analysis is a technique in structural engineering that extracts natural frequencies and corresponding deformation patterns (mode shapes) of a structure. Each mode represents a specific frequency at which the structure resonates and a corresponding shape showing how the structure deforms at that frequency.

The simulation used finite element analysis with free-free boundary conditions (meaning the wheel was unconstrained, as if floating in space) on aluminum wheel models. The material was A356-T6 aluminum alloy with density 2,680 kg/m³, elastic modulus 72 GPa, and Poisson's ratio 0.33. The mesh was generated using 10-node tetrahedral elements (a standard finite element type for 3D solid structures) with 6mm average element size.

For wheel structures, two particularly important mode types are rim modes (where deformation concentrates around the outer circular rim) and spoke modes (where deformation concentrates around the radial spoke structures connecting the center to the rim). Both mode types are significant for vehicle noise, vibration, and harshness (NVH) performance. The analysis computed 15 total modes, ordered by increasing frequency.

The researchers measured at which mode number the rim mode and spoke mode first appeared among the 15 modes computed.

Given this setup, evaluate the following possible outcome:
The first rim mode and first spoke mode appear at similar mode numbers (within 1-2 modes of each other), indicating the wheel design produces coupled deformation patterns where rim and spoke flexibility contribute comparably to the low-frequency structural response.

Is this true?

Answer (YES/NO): NO